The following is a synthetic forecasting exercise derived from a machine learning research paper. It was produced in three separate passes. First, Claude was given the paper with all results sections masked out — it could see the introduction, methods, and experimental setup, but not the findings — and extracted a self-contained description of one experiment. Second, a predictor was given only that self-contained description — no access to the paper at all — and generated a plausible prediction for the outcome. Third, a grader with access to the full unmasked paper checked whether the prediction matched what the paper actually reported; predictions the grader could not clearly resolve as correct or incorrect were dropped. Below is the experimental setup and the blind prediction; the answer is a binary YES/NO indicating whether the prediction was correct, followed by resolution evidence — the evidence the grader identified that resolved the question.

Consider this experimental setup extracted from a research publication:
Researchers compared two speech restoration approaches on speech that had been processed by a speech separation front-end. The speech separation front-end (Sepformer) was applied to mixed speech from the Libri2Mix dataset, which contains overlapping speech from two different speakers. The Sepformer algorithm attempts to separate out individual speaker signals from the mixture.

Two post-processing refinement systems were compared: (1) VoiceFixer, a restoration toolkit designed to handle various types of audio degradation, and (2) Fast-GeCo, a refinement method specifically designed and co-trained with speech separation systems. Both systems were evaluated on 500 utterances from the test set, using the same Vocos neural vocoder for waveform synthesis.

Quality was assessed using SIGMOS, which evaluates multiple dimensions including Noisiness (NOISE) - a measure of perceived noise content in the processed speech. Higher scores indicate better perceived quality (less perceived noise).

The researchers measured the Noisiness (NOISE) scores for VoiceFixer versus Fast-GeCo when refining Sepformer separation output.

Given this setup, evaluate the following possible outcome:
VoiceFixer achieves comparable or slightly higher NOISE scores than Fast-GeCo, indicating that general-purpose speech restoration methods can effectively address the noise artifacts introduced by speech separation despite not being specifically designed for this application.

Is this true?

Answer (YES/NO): NO